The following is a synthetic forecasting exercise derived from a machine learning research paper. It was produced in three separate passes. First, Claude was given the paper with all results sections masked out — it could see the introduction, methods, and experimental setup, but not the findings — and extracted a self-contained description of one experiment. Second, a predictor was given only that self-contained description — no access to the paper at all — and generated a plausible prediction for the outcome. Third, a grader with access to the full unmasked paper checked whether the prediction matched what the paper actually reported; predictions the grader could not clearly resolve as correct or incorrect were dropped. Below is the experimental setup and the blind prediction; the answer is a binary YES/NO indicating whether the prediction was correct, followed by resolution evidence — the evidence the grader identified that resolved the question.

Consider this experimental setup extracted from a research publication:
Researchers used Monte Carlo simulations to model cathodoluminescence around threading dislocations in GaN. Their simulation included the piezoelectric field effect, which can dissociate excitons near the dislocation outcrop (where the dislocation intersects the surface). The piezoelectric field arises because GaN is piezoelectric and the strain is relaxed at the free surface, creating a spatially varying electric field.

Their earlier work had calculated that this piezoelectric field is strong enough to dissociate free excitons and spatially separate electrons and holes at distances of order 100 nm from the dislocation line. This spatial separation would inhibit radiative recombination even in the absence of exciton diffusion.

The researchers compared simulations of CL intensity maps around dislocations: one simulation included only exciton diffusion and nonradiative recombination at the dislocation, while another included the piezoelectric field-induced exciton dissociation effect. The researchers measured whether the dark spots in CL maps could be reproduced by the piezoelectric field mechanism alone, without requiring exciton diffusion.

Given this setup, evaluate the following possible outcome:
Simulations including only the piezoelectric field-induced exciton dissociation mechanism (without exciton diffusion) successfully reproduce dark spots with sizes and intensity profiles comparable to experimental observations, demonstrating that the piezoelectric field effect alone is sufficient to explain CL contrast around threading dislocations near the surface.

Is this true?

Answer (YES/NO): YES